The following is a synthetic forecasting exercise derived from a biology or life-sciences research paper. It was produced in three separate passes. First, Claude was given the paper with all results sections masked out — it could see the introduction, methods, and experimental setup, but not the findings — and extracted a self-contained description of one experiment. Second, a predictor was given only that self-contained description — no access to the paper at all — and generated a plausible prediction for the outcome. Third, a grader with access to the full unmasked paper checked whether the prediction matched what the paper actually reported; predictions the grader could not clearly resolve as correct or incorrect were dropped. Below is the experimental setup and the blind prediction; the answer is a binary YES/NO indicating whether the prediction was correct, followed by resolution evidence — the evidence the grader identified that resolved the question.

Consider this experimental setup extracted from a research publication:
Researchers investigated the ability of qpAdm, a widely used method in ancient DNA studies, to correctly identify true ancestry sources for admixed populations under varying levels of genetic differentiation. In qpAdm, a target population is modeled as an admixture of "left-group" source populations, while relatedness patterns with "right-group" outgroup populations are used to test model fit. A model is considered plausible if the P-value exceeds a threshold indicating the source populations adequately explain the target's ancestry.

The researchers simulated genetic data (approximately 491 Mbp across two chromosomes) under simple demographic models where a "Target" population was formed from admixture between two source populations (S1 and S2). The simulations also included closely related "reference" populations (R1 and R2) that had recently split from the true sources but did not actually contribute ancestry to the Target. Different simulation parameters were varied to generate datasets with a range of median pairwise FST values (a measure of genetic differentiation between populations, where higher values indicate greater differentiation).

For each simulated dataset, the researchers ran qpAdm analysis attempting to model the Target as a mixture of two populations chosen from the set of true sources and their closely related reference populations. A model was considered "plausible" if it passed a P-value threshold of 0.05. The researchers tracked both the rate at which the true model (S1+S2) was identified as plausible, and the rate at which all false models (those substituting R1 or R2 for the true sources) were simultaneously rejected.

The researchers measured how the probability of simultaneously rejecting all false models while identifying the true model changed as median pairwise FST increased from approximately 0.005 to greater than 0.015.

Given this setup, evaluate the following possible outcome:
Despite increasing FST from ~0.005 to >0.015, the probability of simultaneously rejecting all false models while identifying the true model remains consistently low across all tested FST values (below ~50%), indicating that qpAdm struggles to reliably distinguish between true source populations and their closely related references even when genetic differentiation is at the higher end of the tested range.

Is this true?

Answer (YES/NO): YES